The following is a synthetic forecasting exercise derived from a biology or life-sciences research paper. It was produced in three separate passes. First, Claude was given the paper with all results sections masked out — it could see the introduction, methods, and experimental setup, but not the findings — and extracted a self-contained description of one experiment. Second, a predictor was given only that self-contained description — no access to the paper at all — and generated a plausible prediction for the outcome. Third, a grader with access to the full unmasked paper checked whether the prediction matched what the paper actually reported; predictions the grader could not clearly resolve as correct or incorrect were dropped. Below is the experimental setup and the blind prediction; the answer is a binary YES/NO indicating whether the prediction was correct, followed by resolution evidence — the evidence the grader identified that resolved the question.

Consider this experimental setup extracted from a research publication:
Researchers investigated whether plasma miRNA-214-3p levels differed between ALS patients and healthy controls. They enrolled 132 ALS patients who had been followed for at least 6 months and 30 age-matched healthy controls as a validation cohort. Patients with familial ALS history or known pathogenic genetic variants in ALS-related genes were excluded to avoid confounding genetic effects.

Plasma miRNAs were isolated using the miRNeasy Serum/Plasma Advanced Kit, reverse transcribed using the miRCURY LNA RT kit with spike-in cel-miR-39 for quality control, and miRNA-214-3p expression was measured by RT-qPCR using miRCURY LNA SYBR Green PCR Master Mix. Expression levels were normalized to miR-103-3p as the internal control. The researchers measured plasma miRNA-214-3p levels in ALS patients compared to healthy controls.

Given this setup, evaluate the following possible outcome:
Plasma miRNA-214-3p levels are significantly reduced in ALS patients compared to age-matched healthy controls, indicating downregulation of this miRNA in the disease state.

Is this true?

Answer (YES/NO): NO